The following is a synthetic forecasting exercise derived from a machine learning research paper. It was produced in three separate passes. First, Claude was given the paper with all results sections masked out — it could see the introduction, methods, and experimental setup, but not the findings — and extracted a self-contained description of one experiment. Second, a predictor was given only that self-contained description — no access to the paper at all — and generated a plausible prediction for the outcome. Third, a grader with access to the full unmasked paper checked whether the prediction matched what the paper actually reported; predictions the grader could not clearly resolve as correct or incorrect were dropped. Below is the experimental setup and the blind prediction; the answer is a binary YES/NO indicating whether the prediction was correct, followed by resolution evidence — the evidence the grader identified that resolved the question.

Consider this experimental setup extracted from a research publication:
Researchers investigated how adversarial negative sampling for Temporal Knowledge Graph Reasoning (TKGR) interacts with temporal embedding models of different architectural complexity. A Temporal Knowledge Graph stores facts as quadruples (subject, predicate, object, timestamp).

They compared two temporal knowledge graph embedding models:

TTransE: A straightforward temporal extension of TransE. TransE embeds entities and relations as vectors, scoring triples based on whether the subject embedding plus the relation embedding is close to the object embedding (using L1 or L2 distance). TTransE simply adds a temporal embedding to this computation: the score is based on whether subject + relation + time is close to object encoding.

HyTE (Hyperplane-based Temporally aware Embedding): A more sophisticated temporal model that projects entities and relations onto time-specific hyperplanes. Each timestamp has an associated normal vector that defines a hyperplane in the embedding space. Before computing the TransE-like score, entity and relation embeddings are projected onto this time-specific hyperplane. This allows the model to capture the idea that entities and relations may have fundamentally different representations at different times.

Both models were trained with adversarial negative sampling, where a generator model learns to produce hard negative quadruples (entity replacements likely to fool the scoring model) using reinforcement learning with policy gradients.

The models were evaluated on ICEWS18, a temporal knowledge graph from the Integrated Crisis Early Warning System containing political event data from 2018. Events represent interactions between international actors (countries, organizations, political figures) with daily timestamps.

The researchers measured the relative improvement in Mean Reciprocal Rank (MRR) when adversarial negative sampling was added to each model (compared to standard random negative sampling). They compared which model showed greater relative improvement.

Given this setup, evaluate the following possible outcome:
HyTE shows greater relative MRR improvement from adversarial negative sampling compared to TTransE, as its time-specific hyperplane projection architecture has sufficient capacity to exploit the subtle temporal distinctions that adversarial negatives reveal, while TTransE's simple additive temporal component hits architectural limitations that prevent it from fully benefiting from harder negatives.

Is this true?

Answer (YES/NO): NO